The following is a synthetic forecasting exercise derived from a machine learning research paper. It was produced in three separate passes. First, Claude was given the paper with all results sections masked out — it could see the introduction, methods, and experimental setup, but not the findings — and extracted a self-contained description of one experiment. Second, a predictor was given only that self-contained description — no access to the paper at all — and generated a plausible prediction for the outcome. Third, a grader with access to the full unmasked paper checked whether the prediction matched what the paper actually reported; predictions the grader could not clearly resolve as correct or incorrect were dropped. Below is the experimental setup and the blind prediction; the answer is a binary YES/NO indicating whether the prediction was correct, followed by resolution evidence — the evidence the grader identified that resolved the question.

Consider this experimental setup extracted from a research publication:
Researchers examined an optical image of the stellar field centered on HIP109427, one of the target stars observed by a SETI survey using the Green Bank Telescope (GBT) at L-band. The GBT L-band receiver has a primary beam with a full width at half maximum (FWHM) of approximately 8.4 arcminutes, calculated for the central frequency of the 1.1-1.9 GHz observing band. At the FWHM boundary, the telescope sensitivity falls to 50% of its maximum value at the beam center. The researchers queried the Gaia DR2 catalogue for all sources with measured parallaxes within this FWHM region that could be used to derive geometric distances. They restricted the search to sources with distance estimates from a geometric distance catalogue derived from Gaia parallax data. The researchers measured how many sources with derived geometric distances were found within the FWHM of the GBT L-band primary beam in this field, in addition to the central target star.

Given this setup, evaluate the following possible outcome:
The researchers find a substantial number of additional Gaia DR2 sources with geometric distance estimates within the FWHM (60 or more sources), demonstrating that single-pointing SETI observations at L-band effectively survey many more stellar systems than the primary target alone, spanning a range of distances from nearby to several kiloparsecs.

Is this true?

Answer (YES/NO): NO